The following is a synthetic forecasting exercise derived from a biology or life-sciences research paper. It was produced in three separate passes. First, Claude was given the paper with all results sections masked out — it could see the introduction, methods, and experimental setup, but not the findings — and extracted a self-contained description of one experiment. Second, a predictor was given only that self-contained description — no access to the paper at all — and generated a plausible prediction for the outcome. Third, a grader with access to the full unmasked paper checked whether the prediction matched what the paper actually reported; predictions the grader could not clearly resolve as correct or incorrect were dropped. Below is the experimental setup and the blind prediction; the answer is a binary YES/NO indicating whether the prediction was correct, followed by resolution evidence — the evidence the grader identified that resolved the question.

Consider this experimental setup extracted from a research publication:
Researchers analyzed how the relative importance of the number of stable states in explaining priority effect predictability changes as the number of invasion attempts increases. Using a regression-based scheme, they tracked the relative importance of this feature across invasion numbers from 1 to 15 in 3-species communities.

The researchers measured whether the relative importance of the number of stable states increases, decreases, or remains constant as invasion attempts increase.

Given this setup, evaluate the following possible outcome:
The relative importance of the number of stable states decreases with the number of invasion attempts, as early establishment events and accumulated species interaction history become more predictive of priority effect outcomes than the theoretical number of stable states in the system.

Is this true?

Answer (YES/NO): NO